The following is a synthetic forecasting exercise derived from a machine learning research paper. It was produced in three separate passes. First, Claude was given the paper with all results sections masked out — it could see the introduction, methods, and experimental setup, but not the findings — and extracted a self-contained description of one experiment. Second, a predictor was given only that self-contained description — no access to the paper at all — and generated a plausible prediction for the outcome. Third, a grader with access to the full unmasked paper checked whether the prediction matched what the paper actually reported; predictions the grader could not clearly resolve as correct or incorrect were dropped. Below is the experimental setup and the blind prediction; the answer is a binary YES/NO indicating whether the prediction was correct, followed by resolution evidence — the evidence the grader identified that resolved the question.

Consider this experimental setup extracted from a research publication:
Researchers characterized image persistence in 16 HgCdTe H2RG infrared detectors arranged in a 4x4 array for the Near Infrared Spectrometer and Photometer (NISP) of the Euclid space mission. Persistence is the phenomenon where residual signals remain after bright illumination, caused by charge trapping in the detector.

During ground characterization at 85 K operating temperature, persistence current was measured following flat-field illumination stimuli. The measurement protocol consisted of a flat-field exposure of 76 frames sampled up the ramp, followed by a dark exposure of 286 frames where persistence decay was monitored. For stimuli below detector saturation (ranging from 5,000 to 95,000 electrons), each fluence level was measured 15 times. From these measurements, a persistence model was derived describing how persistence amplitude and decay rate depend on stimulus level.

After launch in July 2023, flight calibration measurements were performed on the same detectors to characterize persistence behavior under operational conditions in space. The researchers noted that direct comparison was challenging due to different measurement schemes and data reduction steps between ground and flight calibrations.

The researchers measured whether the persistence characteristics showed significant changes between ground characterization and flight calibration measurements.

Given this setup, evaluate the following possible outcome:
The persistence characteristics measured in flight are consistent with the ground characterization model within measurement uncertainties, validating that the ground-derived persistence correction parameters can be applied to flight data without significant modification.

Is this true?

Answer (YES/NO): NO